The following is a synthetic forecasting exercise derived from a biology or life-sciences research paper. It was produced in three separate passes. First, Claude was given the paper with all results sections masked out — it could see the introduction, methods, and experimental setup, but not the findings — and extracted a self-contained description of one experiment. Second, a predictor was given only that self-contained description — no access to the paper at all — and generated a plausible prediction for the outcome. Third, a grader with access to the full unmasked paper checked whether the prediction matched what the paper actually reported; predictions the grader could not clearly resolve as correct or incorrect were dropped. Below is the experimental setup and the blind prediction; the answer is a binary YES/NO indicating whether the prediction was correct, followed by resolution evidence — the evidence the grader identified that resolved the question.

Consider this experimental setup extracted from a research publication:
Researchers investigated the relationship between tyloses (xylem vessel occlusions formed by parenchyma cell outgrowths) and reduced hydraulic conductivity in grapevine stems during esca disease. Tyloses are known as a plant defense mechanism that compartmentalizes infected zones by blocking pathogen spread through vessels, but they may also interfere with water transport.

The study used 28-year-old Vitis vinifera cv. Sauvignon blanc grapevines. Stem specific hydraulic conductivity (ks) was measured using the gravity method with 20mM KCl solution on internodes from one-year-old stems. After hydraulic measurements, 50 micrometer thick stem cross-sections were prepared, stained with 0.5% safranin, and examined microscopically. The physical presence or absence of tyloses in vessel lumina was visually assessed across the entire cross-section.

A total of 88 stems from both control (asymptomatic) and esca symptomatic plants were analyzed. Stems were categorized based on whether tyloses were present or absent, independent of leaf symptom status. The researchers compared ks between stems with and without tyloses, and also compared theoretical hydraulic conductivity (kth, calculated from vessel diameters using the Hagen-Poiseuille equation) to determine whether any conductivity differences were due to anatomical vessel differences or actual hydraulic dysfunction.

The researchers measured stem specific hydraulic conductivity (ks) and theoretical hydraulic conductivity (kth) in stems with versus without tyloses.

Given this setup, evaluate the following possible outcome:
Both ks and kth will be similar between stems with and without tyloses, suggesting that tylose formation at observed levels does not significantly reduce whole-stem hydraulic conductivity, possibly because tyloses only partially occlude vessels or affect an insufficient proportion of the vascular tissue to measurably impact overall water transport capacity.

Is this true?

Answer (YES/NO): NO